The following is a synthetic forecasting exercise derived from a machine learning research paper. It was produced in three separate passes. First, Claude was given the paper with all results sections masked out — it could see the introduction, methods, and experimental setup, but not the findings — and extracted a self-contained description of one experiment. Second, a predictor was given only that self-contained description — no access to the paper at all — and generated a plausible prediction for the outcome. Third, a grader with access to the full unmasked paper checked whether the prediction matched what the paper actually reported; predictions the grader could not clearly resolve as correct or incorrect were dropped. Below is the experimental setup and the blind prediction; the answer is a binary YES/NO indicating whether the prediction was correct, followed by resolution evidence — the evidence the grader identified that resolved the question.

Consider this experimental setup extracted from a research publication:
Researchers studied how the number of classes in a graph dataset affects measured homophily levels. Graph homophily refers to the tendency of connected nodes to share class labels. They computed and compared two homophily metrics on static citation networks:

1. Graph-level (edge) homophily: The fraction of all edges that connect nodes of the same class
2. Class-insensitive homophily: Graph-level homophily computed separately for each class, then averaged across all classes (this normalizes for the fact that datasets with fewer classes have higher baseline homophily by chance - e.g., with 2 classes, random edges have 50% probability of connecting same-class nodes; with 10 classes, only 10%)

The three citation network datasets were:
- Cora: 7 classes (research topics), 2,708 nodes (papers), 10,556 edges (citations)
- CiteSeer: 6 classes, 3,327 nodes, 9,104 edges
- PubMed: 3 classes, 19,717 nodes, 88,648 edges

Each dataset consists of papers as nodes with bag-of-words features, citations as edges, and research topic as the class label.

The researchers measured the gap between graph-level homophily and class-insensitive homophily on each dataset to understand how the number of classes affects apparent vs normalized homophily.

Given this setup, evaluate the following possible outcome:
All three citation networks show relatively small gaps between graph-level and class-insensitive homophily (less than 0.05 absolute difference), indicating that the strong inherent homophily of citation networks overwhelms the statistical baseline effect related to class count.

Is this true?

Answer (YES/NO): NO